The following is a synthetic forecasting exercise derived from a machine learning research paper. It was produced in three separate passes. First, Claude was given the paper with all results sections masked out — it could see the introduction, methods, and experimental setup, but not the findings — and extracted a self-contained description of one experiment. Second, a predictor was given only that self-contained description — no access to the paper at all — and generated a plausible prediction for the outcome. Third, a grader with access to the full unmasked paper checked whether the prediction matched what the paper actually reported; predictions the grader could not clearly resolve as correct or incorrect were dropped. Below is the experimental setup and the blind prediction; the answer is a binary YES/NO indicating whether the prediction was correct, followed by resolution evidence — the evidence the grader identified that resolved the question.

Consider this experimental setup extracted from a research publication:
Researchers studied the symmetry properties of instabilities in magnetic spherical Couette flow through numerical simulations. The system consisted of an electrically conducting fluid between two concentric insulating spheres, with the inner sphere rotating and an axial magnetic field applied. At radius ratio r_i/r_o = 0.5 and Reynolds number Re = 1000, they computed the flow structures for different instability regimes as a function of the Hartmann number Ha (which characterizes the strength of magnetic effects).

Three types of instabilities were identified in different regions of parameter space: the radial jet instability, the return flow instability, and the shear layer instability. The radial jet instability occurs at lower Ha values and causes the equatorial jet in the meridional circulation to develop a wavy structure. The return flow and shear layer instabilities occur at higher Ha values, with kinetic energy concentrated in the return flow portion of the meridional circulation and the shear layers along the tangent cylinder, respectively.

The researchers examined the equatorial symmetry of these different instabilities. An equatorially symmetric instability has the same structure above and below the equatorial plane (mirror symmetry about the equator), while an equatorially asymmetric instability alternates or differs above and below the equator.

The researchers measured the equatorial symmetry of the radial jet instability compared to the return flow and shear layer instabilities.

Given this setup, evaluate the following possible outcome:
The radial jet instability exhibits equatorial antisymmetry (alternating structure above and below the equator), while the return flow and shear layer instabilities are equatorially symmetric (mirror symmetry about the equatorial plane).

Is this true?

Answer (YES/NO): YES